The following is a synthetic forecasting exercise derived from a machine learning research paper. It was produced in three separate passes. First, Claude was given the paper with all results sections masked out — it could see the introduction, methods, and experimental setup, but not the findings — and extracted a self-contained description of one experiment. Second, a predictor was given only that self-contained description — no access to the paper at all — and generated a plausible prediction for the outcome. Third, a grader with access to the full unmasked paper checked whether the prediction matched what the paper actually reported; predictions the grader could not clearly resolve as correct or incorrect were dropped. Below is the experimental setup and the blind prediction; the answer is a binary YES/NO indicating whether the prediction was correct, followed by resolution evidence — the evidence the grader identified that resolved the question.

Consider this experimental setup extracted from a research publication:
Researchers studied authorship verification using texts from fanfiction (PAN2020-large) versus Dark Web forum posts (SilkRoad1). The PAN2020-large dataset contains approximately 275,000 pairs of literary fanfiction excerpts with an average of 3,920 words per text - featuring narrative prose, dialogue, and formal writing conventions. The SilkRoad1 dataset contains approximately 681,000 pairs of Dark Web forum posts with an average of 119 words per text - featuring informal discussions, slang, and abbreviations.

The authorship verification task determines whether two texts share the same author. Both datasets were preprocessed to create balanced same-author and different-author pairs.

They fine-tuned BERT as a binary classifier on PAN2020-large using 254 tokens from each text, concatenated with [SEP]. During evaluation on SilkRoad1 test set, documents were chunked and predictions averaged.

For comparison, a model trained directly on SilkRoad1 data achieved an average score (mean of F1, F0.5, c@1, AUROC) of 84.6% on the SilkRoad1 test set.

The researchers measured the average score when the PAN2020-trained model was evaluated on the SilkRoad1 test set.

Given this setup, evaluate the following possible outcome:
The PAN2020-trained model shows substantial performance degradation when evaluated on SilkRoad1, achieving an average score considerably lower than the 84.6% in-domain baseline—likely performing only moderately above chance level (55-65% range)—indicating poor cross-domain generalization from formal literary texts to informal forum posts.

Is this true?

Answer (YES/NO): NO